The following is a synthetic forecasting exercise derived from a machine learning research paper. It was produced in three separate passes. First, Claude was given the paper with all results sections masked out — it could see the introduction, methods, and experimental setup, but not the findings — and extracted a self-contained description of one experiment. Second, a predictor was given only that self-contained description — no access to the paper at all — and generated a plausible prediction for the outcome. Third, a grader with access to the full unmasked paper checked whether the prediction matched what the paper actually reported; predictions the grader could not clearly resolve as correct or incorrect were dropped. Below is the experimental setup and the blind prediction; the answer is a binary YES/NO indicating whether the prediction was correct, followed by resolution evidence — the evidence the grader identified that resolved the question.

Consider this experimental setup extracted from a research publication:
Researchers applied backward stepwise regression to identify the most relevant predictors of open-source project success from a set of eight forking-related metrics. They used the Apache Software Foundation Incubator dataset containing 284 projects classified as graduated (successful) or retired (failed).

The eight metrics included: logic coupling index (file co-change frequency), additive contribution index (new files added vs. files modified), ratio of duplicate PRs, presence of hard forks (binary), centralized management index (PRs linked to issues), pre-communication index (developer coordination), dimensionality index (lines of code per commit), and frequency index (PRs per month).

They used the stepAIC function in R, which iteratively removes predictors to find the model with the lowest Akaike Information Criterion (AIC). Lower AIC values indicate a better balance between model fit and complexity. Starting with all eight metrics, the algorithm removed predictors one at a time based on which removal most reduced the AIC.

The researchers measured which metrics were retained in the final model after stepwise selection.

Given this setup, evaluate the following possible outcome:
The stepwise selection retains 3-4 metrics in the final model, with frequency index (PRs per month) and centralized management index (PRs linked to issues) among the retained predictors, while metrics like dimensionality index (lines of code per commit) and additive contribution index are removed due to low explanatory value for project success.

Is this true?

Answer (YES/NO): NO